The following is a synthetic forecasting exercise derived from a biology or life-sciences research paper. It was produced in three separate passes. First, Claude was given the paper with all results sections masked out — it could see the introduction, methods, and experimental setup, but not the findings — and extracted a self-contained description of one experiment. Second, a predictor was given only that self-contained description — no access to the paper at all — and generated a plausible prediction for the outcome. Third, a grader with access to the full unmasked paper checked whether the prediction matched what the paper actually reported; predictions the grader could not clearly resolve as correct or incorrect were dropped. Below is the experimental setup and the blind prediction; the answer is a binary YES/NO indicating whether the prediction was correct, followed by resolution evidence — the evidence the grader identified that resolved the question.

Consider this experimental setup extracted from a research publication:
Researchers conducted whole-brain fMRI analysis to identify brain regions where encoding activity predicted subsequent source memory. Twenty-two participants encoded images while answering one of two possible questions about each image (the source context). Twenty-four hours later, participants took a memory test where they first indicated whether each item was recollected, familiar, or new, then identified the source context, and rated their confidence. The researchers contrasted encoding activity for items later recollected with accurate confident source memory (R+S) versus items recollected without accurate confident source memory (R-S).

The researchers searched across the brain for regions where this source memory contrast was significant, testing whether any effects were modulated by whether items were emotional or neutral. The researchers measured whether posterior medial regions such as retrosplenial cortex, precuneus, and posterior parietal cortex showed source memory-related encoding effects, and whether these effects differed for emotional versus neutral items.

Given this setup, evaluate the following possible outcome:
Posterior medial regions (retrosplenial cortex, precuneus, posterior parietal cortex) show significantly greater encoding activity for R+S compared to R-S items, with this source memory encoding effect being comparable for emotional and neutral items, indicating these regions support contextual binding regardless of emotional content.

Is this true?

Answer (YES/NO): YES